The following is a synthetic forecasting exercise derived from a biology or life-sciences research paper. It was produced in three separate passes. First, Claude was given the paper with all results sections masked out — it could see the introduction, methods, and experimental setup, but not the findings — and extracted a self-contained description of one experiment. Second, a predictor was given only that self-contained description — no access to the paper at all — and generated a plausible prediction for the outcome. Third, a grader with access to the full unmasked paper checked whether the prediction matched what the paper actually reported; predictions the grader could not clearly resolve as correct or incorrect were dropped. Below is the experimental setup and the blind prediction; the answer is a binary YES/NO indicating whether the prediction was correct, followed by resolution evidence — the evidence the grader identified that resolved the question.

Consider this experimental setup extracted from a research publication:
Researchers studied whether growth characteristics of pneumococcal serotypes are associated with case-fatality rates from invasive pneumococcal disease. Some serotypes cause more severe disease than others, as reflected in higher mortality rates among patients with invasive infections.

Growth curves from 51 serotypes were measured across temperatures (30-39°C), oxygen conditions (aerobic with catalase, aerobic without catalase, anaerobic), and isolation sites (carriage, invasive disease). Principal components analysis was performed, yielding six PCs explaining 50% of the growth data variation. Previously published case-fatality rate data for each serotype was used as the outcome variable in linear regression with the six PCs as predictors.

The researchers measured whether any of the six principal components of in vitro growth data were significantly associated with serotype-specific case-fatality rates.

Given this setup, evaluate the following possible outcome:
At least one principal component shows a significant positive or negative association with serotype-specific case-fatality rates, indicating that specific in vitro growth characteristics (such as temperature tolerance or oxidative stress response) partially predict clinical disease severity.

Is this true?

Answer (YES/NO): NO